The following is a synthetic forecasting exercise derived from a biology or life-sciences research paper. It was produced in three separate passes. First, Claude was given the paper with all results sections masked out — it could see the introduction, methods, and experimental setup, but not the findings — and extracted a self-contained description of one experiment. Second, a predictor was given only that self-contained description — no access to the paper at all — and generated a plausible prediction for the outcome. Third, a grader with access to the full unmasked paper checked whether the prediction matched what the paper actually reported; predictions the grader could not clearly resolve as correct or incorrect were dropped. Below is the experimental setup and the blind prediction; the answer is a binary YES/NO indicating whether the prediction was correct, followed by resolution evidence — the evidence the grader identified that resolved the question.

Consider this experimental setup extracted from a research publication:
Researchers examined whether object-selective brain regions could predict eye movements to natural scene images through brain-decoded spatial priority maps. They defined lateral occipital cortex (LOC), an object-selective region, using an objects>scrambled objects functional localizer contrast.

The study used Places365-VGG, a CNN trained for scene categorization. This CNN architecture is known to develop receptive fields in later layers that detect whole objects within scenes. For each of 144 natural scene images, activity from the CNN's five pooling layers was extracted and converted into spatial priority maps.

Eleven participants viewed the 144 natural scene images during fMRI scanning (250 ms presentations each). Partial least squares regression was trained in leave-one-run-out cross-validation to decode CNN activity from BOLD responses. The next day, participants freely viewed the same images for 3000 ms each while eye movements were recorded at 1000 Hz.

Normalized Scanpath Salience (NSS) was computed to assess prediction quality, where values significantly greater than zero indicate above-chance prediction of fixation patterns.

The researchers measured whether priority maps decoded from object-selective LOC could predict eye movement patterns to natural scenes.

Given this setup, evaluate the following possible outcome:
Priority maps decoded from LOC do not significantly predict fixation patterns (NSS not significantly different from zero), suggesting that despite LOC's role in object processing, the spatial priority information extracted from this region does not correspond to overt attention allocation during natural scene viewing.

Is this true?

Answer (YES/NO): YES